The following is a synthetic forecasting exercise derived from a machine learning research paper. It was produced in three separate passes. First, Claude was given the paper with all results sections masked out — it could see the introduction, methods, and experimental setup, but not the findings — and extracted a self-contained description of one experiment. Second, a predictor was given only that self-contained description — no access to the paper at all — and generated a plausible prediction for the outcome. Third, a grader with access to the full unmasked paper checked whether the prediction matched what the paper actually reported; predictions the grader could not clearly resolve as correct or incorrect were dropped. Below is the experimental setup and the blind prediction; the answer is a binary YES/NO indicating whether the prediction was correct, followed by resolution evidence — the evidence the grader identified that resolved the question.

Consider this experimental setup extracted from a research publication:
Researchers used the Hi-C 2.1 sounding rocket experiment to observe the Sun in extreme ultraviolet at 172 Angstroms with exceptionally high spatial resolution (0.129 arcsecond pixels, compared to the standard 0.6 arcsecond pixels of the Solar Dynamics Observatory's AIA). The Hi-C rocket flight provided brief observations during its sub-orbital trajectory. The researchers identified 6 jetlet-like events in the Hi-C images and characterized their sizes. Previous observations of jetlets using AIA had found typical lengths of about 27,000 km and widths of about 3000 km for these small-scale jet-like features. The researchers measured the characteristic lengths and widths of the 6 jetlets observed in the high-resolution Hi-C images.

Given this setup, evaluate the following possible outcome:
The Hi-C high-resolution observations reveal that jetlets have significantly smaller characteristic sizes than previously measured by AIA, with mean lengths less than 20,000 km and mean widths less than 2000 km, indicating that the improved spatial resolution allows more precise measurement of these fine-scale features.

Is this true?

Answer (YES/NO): YES